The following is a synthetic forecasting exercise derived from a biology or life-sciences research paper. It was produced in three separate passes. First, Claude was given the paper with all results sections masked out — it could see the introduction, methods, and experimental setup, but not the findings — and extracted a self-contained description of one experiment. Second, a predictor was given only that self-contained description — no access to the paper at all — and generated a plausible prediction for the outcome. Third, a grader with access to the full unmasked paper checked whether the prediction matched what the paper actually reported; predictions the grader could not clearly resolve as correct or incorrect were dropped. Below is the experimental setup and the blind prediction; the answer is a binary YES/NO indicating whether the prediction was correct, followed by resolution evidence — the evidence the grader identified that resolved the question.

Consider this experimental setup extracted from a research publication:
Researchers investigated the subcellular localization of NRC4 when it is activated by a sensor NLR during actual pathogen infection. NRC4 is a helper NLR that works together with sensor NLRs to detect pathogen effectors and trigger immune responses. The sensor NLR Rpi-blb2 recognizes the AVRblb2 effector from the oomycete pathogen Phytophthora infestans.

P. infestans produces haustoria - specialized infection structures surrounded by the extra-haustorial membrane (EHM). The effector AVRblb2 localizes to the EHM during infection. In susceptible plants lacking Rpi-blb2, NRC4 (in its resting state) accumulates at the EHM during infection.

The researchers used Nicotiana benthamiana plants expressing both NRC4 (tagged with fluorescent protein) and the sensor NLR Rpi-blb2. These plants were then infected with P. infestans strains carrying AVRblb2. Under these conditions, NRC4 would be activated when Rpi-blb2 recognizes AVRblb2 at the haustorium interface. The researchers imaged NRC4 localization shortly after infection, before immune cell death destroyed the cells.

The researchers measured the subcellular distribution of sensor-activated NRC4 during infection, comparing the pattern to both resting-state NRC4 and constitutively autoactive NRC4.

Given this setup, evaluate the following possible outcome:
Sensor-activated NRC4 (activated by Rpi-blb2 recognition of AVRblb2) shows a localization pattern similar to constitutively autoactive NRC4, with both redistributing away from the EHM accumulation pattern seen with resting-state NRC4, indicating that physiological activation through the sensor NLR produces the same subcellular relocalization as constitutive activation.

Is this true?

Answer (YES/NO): NO